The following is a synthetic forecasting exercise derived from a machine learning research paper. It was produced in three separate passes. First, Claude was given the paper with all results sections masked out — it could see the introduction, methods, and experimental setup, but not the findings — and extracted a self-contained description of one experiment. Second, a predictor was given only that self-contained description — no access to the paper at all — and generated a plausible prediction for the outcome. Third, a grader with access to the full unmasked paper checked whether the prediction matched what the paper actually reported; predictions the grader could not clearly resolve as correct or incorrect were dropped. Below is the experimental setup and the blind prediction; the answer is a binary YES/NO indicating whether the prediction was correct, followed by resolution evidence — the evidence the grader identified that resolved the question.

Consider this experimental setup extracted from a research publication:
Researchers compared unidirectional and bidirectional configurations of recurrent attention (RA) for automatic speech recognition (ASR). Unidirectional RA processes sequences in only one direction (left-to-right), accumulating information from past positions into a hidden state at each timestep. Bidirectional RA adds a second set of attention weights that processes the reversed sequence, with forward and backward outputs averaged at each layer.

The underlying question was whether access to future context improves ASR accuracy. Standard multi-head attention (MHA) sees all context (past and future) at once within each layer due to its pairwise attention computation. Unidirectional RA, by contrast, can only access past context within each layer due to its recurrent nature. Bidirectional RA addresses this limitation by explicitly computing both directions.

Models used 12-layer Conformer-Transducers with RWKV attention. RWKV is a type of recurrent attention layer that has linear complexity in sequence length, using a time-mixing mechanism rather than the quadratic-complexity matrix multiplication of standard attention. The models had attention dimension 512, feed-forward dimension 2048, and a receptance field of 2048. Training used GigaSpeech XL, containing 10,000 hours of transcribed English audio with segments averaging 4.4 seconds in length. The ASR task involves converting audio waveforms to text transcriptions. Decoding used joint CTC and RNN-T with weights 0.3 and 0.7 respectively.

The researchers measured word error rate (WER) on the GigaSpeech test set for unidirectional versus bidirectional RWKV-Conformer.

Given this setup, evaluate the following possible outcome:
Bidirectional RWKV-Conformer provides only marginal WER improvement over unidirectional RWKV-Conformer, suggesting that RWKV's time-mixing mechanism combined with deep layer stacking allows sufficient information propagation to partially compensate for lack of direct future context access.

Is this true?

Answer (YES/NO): YES